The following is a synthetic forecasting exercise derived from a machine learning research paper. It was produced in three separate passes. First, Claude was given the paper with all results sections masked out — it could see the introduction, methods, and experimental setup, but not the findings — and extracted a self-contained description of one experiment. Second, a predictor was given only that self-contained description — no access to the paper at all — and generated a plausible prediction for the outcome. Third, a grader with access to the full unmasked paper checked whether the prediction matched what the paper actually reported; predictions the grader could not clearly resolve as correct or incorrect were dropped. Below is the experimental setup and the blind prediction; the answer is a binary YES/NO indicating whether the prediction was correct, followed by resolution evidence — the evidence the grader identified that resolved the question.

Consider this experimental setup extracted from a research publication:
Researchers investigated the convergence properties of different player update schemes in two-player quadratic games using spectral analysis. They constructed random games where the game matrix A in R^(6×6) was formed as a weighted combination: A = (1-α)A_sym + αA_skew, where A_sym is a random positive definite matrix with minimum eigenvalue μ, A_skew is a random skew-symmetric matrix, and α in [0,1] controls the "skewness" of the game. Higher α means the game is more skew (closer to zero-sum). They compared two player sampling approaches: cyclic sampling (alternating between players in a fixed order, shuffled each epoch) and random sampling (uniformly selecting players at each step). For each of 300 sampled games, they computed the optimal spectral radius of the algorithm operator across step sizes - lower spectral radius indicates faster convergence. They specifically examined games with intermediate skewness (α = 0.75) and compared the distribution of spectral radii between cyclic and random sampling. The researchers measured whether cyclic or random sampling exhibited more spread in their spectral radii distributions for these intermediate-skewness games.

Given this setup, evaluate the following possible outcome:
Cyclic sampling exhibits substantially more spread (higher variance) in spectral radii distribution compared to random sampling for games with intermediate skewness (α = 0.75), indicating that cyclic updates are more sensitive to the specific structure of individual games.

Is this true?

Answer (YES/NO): YES